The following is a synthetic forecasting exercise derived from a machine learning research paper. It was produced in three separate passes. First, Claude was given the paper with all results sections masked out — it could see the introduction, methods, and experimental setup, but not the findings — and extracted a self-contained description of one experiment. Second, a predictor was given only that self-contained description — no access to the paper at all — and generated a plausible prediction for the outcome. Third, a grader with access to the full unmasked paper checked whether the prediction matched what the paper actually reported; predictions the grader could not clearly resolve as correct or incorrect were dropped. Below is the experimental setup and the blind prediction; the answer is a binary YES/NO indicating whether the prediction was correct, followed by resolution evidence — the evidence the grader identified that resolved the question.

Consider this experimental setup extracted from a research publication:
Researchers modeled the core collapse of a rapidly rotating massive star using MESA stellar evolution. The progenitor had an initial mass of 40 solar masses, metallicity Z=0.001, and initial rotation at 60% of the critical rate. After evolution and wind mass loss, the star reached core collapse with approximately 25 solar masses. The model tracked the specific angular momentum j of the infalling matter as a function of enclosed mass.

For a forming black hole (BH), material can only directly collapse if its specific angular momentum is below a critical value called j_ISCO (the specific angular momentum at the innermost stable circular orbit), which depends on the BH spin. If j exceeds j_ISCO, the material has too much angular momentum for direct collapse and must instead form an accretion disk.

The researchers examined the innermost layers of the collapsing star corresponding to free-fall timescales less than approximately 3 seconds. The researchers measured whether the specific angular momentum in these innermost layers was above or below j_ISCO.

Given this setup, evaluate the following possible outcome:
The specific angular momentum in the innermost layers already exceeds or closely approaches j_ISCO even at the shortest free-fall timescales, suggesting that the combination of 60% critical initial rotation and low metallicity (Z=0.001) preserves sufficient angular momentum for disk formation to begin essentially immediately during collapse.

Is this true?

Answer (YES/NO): YES